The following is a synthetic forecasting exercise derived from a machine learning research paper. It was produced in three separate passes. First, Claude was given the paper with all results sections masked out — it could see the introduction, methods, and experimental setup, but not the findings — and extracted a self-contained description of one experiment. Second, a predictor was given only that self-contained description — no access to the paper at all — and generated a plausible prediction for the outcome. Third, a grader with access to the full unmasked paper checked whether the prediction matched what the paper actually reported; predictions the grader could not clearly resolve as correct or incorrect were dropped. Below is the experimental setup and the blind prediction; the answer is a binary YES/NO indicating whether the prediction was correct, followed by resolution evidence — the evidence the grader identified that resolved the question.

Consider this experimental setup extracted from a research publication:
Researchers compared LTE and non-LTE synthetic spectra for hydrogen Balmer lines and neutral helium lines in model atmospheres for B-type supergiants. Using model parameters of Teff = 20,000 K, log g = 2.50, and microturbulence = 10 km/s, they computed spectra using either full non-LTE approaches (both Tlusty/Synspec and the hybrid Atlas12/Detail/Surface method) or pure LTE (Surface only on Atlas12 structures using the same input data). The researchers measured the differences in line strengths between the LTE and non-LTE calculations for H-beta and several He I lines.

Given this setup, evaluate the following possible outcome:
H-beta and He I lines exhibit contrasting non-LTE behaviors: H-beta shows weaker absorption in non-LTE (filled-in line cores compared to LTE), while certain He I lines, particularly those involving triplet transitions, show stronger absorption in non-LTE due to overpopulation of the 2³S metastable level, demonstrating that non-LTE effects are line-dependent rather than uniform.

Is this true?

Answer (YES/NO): NO